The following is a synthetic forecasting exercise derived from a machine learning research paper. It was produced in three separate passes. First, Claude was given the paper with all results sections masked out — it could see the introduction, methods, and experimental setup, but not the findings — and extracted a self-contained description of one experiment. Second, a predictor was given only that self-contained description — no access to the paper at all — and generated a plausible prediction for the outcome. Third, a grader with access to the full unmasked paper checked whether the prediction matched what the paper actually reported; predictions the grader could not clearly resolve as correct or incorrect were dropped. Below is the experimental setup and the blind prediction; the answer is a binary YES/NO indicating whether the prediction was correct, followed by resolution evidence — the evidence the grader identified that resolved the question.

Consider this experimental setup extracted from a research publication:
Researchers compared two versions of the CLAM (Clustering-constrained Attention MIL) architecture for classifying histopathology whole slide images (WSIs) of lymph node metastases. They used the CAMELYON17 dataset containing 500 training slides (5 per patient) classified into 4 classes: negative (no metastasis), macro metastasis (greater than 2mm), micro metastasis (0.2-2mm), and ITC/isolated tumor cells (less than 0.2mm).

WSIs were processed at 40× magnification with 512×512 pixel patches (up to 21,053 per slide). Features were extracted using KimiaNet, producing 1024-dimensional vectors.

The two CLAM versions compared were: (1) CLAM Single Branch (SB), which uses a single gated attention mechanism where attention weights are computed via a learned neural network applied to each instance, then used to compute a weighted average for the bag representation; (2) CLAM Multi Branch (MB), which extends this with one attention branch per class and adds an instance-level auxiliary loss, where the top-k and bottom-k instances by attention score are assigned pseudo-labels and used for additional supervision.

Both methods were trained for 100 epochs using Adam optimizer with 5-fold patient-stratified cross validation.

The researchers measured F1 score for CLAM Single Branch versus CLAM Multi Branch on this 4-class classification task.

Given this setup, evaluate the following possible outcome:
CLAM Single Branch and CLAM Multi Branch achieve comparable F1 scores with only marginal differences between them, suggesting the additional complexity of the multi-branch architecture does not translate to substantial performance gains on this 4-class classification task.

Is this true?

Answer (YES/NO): YES